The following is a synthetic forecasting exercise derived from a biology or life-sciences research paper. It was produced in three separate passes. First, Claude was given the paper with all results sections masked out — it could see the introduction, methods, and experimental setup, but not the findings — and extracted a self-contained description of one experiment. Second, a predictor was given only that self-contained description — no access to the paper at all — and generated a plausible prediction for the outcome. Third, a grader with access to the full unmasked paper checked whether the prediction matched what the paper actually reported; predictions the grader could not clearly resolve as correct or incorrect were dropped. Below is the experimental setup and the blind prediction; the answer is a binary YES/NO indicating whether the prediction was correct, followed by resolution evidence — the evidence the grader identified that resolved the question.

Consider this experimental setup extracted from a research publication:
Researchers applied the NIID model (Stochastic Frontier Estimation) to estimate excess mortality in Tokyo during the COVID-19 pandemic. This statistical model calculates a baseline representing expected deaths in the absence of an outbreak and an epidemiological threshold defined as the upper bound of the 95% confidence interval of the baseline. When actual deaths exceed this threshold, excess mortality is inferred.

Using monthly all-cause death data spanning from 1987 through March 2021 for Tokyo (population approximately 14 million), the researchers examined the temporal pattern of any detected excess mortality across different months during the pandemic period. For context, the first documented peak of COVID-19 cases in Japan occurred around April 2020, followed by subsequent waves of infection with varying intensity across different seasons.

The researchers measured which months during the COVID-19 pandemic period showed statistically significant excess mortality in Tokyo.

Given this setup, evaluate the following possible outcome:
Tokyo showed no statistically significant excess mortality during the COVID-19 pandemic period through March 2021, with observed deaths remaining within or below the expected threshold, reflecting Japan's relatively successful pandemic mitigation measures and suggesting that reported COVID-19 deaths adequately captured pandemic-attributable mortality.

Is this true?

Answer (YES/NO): NO